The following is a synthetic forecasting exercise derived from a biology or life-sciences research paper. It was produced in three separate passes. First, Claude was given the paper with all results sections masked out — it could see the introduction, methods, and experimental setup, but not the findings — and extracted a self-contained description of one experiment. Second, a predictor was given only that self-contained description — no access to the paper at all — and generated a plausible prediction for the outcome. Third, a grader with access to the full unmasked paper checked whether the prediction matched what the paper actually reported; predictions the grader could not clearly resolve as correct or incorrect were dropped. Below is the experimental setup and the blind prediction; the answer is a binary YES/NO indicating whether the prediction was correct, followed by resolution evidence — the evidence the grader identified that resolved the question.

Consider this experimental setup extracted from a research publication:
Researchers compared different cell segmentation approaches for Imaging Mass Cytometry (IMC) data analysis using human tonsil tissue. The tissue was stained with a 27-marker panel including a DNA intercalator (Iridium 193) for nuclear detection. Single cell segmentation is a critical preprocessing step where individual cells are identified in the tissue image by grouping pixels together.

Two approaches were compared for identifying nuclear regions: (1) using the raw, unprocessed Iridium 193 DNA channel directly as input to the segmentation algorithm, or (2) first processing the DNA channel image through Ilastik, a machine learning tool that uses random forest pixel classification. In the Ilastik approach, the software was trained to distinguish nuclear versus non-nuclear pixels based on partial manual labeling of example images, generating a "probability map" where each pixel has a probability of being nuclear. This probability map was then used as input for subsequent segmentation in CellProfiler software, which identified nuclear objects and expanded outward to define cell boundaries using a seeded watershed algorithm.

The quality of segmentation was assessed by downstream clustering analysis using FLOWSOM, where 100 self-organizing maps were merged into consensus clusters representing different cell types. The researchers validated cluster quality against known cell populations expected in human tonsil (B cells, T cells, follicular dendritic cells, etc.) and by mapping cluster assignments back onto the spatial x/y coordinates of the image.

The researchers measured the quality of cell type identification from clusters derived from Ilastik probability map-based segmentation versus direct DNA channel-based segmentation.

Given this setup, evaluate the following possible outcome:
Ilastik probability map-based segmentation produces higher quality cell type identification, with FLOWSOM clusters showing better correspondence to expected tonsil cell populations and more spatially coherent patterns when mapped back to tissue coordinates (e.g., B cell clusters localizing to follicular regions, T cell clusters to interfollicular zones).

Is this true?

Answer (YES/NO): NO